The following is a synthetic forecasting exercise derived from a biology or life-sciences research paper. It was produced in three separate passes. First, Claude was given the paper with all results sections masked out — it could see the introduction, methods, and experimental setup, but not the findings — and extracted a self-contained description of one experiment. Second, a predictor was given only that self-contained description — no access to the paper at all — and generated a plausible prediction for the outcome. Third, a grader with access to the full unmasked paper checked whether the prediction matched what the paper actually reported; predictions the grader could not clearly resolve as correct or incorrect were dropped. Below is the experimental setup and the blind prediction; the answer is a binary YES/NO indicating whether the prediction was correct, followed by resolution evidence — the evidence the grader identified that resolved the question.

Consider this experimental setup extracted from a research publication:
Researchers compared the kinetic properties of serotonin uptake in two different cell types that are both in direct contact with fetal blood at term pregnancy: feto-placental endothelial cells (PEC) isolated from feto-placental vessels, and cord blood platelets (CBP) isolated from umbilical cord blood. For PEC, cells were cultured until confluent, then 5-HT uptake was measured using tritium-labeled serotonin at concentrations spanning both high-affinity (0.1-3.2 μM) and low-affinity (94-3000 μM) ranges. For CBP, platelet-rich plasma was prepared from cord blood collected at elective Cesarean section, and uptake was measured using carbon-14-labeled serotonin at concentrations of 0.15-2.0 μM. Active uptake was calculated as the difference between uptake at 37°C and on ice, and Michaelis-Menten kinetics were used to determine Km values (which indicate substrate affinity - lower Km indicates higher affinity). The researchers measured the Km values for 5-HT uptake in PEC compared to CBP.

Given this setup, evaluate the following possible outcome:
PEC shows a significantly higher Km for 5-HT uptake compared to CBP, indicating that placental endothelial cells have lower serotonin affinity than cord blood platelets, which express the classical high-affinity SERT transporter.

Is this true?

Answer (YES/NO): YES